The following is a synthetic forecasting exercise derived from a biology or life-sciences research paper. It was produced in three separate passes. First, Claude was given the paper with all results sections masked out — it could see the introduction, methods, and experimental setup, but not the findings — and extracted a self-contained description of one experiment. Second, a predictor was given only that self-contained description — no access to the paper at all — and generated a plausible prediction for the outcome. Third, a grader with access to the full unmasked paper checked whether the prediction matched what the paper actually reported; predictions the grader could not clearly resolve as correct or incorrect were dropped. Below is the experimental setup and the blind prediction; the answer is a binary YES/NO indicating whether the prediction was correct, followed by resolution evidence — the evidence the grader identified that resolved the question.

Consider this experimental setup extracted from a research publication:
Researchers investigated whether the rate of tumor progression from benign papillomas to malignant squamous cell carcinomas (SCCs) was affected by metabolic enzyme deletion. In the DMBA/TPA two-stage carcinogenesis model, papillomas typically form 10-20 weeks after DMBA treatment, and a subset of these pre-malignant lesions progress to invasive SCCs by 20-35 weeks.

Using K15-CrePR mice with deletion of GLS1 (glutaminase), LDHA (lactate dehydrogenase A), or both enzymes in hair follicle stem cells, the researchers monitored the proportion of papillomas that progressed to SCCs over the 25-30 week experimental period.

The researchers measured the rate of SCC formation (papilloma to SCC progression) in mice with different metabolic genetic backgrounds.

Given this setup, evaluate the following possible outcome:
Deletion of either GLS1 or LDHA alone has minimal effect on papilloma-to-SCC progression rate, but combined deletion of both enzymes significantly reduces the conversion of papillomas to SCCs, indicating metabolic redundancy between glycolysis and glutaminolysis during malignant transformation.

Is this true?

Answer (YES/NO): YES